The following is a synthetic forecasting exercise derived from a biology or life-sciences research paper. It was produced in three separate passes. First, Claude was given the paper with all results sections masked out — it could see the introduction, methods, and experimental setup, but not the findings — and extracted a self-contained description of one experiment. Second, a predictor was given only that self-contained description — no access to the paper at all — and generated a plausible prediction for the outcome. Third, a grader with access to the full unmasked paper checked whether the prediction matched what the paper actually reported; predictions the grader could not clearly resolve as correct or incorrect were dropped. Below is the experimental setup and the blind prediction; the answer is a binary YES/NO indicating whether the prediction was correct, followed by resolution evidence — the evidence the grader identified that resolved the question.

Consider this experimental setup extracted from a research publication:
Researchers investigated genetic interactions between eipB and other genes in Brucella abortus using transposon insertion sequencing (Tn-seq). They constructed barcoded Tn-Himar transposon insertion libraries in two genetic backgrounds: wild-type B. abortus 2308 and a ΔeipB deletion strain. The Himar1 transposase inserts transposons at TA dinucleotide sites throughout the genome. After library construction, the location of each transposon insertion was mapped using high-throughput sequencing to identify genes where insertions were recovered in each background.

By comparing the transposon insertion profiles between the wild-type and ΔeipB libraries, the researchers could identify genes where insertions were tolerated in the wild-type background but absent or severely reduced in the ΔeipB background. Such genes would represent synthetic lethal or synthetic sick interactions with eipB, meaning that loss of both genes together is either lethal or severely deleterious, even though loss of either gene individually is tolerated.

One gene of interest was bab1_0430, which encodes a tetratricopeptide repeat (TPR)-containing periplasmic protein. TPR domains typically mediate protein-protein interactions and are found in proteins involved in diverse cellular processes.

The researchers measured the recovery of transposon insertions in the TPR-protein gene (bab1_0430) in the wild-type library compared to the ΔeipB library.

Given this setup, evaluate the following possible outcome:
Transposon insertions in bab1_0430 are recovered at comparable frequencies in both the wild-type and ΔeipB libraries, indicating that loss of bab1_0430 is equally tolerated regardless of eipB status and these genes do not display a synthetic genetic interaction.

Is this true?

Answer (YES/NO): NO